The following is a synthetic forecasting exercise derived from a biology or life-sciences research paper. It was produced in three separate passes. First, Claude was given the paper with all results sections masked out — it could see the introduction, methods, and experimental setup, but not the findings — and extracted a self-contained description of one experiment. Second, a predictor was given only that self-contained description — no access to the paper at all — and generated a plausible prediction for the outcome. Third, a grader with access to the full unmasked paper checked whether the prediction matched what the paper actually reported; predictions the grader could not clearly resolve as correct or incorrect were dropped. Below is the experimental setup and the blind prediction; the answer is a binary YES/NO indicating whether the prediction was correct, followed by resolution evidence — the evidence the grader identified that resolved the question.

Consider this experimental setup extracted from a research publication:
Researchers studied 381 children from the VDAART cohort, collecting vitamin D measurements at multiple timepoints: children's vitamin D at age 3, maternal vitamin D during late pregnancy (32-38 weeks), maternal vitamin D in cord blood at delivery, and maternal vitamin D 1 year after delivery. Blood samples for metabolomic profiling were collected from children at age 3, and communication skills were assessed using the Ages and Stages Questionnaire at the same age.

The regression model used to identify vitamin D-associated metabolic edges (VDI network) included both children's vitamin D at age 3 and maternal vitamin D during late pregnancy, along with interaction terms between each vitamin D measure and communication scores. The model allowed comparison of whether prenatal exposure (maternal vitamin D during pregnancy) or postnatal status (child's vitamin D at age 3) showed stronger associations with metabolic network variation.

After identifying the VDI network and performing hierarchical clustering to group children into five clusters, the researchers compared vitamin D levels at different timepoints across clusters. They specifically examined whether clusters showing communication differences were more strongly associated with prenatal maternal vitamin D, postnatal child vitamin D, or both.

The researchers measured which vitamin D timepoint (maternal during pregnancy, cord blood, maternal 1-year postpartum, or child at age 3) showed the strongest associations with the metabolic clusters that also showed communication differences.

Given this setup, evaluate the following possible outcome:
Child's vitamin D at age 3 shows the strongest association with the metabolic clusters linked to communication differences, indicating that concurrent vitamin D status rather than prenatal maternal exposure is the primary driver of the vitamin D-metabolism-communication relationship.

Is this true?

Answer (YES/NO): NO